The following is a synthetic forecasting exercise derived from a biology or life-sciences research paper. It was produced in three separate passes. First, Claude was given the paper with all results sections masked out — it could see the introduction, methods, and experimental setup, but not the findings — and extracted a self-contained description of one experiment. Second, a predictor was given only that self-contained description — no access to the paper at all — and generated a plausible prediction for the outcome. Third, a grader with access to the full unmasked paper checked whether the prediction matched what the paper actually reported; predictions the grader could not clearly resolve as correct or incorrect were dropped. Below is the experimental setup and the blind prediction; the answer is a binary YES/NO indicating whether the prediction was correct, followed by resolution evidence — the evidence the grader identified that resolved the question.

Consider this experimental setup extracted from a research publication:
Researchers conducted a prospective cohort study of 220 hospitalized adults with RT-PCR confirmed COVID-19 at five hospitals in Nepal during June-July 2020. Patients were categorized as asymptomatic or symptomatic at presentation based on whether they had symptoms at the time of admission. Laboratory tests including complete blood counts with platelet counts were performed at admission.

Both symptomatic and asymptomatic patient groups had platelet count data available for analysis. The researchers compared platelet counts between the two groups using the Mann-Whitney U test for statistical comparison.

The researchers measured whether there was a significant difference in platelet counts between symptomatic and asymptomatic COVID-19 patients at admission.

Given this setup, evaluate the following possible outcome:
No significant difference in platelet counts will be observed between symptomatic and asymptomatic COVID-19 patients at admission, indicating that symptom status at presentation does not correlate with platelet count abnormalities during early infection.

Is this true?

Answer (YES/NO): NO